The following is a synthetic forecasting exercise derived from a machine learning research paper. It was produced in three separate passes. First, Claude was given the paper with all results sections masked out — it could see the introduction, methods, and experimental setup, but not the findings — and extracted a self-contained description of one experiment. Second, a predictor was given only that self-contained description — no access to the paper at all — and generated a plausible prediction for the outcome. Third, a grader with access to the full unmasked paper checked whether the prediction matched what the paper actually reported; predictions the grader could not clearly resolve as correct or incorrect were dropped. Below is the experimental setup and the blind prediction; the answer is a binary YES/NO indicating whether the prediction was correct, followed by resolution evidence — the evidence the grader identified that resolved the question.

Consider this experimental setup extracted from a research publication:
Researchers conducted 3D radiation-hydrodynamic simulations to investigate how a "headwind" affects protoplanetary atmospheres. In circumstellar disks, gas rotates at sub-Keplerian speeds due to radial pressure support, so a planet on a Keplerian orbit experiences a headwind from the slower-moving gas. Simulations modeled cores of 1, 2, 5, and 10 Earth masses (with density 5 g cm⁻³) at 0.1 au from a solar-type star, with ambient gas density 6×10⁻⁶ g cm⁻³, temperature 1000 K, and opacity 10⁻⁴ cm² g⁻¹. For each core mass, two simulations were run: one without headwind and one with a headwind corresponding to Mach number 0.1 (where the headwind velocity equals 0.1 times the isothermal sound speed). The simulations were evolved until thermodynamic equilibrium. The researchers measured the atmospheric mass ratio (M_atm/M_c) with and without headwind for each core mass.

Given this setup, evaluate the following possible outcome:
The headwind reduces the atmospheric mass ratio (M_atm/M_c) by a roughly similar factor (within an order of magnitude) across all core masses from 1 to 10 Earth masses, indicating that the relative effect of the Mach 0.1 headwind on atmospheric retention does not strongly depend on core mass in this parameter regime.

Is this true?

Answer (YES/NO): NO